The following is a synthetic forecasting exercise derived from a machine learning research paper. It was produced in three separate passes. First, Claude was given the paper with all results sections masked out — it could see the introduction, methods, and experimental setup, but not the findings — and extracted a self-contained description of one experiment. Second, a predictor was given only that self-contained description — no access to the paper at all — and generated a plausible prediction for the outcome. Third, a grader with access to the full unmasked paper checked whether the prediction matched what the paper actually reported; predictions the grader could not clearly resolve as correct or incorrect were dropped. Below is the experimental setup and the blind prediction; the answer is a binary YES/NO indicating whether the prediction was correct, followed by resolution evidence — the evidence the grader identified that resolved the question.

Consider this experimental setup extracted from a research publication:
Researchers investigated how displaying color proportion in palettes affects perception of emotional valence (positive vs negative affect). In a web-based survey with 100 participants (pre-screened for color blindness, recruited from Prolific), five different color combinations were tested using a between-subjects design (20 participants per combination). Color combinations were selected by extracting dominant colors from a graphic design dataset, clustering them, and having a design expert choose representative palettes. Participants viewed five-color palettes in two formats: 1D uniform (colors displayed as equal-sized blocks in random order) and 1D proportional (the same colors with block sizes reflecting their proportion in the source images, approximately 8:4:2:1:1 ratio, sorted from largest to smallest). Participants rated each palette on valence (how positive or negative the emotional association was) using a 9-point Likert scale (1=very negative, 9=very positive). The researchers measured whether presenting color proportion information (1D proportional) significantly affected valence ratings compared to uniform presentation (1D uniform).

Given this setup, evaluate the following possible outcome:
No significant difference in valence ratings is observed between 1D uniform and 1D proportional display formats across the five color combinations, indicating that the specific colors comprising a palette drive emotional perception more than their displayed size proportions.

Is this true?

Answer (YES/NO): NO